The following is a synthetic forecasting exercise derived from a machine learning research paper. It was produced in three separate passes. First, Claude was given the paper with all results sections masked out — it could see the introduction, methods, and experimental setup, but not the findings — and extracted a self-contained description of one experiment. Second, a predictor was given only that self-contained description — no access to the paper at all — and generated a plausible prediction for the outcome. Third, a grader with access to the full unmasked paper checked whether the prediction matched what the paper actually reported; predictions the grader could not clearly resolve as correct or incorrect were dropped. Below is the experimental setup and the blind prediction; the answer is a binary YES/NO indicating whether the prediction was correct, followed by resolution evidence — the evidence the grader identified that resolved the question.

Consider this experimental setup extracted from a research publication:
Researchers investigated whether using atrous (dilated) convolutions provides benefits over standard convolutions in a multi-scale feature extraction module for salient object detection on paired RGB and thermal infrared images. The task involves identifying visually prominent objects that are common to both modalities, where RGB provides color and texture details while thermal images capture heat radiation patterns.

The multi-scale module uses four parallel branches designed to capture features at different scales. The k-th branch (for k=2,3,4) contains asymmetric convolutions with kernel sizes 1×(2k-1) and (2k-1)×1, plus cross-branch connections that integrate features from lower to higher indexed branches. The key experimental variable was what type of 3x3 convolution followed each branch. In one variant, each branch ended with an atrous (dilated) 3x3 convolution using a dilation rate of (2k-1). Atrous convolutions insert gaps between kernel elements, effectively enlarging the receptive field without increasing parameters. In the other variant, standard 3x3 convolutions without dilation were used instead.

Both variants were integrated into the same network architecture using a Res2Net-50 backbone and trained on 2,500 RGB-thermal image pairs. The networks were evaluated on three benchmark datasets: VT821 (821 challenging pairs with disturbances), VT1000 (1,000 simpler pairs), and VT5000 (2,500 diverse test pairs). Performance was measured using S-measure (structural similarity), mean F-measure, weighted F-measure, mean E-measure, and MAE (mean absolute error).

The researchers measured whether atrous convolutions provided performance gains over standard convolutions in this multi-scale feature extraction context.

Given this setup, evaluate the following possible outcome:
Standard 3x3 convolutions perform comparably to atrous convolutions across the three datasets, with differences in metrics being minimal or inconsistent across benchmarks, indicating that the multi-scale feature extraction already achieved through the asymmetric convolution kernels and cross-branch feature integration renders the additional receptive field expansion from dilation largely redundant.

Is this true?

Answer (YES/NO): NO